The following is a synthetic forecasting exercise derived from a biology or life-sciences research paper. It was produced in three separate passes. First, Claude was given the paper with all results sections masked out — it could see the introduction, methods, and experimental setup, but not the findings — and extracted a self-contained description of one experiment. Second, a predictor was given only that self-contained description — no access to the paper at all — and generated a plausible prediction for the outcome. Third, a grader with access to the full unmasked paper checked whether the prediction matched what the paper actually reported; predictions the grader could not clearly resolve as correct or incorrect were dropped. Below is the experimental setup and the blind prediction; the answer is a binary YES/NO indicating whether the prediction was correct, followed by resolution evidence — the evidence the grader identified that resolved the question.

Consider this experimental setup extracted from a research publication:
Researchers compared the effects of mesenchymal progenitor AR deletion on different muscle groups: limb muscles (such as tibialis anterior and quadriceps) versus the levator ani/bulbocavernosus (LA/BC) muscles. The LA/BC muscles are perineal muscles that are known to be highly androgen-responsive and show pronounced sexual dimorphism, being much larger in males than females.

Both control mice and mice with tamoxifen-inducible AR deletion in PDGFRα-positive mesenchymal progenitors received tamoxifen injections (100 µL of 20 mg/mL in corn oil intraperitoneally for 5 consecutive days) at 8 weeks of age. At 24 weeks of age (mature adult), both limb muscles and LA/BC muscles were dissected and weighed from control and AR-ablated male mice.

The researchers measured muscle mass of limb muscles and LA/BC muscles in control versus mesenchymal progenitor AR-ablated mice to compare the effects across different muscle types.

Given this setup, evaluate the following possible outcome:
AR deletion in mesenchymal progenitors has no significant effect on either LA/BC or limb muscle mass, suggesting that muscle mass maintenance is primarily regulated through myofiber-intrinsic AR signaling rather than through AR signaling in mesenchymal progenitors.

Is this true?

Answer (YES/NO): NO